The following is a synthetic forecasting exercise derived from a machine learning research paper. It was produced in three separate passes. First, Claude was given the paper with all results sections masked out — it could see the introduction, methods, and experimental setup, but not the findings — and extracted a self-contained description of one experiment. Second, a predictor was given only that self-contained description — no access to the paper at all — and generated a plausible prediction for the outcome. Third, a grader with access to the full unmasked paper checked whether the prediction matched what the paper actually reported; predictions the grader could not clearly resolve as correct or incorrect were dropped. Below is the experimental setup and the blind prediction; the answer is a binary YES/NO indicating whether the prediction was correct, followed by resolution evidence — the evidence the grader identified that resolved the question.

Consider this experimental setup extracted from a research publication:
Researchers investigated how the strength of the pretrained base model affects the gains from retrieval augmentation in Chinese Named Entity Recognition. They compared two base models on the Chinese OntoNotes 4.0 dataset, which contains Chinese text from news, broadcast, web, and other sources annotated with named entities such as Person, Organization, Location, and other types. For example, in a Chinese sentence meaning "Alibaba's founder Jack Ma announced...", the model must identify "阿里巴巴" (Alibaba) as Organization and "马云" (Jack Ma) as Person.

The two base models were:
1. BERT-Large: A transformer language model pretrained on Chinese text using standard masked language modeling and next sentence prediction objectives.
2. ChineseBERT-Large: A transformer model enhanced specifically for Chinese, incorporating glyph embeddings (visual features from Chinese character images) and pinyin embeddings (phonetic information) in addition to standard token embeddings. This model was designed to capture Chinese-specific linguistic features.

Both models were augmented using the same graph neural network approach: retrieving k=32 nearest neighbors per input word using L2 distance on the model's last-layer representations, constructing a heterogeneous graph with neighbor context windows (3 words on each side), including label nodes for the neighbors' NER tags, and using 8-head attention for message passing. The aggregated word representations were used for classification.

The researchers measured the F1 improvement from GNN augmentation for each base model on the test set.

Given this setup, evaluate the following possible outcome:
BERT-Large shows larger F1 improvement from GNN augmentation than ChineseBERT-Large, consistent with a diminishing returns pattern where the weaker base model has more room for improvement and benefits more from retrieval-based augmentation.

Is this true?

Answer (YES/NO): YES